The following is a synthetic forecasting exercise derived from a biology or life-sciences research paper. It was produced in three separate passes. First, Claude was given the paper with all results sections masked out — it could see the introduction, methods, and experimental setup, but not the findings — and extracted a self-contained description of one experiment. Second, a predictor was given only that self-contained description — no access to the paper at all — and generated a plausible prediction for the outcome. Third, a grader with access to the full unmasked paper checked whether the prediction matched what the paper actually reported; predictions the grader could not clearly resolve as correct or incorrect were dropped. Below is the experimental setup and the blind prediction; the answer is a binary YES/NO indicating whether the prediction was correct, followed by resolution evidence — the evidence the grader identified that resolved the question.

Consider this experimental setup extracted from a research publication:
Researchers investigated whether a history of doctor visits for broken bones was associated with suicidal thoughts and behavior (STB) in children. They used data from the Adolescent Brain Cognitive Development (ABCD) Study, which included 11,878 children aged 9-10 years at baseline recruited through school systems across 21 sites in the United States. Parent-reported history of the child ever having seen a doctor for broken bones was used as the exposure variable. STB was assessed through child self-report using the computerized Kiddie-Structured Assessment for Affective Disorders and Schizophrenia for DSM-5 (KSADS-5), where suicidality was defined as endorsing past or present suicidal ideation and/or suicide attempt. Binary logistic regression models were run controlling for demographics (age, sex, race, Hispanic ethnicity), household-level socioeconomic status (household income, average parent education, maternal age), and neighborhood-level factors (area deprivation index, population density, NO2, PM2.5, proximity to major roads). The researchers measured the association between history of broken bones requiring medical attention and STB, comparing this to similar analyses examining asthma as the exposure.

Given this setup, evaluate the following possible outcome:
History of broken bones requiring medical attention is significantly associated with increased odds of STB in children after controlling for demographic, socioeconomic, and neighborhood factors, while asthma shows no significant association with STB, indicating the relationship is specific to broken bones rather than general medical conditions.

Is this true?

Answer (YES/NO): NO